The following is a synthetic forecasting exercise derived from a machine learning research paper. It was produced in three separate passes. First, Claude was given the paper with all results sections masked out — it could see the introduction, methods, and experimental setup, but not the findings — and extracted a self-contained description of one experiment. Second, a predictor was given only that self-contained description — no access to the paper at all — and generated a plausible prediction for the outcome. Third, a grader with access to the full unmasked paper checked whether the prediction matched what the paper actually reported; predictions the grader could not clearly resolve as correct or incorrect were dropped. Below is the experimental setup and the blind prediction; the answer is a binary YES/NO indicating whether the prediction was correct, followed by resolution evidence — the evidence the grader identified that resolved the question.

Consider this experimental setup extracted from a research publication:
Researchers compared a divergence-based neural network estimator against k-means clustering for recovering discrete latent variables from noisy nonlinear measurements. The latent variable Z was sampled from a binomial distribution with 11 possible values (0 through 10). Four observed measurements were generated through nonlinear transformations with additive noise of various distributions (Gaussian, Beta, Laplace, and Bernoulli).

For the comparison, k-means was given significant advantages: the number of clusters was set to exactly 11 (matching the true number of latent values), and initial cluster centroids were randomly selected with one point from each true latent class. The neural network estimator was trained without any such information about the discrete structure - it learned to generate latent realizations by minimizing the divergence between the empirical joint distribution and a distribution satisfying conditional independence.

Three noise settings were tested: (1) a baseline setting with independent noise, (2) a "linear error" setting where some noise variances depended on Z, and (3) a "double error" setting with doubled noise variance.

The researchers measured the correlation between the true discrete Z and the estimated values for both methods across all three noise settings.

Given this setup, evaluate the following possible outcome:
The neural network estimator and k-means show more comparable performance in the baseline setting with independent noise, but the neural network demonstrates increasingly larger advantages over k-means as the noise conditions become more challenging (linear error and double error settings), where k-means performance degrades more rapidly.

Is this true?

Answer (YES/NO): NO